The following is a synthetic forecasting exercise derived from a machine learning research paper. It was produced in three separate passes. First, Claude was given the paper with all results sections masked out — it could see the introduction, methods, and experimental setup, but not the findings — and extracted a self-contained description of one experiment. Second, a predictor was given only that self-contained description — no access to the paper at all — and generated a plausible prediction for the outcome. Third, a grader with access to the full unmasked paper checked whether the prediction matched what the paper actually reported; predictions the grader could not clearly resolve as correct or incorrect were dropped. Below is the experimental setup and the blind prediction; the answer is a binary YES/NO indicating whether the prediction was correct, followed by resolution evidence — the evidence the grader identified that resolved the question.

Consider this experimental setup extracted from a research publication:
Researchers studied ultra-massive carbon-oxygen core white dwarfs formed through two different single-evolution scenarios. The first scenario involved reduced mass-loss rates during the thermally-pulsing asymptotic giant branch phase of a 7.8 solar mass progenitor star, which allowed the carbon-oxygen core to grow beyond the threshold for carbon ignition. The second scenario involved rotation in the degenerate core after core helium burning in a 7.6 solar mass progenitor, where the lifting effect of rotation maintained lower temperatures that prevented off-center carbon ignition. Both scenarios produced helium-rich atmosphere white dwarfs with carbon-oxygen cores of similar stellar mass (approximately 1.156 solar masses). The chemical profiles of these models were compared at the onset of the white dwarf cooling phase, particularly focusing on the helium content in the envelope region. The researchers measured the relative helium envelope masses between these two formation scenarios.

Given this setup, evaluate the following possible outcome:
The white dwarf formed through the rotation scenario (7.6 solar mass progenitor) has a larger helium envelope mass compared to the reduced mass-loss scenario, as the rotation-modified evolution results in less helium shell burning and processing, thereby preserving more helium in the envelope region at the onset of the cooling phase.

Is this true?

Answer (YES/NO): YES